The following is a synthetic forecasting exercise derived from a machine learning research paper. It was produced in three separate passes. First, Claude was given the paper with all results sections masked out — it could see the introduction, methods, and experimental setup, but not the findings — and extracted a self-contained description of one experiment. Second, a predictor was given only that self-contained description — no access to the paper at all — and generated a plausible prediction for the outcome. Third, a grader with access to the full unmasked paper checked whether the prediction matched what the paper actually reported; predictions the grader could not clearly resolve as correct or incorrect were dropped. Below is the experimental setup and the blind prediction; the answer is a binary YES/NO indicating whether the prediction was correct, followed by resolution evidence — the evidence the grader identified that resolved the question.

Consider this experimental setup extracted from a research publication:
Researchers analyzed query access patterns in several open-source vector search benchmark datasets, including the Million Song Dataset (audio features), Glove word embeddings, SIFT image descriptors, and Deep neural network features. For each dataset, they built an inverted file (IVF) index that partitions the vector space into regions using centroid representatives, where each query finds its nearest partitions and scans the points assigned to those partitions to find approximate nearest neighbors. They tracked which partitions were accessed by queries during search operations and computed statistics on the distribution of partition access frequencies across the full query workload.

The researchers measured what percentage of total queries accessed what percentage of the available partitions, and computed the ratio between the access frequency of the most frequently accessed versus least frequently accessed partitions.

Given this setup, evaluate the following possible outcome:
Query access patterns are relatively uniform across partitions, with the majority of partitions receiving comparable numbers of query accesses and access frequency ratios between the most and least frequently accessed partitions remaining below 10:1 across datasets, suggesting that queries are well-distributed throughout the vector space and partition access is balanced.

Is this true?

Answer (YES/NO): NO